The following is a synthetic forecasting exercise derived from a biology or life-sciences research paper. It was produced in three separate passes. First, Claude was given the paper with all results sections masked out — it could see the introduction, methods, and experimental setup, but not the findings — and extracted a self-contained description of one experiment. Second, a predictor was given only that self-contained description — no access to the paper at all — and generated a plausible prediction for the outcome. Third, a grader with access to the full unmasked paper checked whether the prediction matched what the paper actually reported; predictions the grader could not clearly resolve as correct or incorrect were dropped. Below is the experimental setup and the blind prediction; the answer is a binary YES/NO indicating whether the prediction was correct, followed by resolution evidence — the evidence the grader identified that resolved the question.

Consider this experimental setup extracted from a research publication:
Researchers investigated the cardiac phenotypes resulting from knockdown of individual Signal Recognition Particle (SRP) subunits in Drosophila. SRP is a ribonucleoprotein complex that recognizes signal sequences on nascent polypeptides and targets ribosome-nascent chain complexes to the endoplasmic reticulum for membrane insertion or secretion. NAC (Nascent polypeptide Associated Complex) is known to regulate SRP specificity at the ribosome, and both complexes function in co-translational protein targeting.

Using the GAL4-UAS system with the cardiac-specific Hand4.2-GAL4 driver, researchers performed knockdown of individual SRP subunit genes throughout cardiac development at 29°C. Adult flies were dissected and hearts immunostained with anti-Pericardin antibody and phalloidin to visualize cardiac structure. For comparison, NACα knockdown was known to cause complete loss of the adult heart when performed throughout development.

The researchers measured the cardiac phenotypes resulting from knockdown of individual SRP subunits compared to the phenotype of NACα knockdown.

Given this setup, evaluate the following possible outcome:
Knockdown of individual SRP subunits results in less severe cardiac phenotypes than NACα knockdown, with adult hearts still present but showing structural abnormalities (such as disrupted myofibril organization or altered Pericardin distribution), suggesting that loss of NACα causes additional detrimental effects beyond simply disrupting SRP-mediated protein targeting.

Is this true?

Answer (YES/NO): NO